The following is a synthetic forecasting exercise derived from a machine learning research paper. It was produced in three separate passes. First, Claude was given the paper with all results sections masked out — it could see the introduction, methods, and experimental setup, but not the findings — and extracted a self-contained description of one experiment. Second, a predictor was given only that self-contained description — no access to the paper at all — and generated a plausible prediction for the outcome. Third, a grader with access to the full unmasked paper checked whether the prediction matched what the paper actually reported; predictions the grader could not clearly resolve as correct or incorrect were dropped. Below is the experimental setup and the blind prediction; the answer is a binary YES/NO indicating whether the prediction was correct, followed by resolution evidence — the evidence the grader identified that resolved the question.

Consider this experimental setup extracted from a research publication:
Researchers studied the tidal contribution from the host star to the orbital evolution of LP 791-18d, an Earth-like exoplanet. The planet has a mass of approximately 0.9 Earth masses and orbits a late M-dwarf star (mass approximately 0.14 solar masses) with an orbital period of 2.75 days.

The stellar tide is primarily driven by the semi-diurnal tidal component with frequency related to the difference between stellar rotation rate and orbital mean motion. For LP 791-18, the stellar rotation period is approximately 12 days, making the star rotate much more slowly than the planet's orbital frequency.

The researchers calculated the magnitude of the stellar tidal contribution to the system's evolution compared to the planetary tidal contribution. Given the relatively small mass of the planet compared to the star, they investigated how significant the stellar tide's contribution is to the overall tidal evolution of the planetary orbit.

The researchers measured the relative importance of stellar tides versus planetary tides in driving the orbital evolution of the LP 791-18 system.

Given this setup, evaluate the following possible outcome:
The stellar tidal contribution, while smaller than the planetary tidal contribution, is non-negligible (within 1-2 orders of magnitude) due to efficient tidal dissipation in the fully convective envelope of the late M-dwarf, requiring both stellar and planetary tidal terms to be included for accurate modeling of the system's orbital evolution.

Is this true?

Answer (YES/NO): NO